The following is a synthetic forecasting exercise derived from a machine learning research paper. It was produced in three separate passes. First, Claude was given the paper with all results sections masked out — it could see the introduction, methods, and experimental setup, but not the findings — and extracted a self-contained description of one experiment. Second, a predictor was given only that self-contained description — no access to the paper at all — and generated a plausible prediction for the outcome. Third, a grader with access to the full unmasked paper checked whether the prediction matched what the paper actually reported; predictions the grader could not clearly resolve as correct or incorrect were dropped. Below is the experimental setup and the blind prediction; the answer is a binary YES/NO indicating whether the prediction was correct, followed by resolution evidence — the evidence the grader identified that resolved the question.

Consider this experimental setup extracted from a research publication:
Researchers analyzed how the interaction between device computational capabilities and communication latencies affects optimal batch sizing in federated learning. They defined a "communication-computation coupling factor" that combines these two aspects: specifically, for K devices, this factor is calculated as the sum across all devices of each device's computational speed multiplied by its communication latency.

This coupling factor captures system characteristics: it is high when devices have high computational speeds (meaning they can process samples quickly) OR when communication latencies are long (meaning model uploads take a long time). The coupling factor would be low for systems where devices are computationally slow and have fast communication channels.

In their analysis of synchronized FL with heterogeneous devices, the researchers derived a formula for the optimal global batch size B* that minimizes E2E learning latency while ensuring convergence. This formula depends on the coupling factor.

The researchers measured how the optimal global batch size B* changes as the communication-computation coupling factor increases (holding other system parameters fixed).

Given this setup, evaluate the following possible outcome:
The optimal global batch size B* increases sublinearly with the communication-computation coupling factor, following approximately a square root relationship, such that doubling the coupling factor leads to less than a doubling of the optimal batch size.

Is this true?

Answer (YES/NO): YES